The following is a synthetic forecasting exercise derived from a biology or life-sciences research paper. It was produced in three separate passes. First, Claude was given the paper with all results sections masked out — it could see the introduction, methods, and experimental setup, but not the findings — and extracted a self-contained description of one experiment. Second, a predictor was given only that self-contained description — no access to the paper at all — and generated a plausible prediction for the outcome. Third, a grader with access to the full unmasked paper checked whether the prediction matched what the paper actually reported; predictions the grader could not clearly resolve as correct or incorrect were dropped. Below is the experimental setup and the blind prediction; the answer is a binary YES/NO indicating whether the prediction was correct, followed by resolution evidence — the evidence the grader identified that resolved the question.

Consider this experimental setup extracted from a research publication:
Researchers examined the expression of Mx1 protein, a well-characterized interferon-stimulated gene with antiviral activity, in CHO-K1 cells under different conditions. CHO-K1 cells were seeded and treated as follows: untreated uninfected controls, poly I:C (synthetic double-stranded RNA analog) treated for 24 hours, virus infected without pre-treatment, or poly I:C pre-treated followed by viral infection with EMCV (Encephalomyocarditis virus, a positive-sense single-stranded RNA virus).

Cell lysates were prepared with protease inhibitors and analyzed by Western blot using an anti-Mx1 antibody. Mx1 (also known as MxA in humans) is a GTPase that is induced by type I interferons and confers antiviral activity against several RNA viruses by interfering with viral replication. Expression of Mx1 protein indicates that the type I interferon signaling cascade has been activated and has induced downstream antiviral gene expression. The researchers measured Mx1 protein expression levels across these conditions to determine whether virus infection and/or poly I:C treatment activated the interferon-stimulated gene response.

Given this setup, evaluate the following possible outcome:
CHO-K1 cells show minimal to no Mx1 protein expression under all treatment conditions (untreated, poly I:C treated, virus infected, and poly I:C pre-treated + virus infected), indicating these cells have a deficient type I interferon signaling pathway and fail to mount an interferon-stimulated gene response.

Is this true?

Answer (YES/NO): NO